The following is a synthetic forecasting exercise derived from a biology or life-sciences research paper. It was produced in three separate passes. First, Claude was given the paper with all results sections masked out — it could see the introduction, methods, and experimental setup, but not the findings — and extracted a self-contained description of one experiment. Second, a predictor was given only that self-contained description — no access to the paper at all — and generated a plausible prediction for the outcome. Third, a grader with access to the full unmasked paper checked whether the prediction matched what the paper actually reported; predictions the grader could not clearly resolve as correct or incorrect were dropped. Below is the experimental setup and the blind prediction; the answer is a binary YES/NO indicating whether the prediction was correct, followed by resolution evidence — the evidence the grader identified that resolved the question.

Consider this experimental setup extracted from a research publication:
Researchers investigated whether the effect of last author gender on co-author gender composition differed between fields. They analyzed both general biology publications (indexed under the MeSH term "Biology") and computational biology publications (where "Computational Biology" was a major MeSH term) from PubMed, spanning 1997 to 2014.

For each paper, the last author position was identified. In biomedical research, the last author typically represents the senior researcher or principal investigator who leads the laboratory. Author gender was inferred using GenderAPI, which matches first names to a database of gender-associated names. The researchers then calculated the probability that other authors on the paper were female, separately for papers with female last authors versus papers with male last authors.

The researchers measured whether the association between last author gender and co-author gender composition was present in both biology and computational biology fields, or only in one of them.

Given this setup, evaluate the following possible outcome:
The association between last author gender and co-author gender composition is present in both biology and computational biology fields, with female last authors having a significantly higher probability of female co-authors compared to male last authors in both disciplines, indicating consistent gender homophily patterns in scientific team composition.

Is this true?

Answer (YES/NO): YES